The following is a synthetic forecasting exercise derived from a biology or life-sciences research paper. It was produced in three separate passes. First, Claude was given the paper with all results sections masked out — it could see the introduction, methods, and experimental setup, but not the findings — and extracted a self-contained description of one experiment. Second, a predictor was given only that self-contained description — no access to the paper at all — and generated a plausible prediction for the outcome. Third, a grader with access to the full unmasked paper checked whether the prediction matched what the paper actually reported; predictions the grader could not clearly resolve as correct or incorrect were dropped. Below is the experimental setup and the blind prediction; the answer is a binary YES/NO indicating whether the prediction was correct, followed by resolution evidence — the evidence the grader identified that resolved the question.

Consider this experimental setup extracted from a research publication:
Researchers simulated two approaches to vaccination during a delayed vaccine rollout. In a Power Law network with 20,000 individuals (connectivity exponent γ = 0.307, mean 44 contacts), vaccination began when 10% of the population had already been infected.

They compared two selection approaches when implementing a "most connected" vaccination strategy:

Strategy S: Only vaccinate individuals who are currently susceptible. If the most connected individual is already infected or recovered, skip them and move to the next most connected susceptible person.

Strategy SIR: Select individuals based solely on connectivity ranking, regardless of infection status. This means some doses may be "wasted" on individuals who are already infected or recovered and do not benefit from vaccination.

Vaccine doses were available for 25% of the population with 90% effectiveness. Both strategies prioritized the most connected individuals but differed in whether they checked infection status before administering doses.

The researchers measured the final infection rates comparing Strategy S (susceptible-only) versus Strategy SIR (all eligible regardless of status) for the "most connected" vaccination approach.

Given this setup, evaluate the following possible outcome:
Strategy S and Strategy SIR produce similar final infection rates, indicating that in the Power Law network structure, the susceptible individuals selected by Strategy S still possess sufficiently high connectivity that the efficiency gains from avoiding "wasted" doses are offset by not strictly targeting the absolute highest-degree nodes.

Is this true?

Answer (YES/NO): NO